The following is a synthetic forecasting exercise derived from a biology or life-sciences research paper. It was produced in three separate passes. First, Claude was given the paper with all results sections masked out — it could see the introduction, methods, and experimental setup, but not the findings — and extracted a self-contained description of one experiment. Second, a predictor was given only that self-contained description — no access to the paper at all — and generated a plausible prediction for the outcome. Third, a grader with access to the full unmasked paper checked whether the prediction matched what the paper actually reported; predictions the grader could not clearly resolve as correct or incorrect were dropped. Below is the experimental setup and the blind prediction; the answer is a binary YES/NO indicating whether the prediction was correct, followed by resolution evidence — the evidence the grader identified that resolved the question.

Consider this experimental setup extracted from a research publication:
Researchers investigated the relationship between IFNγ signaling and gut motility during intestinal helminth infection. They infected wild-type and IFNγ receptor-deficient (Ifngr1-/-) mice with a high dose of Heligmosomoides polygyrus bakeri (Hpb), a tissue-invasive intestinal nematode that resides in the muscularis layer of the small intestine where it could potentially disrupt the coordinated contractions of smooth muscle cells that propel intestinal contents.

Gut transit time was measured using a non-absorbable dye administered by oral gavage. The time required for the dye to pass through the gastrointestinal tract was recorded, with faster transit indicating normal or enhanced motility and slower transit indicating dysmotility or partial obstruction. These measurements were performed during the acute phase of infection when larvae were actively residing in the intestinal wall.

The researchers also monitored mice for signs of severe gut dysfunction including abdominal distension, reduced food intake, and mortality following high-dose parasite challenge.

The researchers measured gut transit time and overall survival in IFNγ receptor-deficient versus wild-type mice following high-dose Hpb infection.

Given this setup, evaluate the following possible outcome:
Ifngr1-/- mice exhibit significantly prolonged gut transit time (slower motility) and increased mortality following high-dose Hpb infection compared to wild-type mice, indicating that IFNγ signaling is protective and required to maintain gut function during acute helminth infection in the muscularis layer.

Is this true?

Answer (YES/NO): YES